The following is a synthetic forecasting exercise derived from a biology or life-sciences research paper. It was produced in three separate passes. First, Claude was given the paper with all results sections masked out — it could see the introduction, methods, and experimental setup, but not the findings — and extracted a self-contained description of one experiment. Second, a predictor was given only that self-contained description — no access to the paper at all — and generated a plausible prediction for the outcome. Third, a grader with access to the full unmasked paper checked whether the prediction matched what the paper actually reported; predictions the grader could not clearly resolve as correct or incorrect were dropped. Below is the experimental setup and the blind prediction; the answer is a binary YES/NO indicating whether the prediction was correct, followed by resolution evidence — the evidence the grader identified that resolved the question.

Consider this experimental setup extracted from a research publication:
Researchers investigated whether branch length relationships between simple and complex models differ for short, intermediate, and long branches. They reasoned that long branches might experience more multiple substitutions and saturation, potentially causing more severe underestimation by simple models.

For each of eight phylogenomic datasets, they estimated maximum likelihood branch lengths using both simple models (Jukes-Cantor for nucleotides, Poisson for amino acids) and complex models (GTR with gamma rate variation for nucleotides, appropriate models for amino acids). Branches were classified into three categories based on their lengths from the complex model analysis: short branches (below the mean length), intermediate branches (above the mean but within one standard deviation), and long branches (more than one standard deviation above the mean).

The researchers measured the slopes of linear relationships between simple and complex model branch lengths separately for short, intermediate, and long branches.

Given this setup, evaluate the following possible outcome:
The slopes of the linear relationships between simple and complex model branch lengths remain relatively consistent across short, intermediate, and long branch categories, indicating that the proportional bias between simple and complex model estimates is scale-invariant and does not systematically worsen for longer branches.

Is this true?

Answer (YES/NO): NO